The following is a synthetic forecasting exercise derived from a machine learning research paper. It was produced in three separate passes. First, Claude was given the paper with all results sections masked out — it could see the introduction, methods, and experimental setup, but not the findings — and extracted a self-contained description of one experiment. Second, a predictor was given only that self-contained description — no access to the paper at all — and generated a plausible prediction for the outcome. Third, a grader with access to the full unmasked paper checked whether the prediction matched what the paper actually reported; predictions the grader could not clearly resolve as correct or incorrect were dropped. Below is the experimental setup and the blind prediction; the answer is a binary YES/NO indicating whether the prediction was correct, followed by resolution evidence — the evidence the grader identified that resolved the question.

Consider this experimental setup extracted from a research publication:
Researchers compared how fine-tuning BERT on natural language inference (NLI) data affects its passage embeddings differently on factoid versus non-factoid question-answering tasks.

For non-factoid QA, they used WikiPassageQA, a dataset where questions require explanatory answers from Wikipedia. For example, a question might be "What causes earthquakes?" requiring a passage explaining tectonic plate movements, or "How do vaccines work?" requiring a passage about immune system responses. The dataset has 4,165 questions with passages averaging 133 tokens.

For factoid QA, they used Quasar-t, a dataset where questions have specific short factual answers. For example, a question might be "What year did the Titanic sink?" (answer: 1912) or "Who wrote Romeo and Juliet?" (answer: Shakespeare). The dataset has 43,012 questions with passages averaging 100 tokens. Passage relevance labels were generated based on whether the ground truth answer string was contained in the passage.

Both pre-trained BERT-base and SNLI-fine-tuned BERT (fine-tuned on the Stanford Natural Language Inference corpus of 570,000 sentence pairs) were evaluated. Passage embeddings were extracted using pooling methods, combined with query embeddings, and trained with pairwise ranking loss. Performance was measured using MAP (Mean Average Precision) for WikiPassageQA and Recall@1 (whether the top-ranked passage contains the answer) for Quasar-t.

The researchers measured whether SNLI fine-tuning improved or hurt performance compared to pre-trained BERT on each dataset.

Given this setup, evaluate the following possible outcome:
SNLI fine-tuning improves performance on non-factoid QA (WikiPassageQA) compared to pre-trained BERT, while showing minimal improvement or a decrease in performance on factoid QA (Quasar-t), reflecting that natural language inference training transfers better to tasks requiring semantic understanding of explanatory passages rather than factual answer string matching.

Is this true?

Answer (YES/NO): NO